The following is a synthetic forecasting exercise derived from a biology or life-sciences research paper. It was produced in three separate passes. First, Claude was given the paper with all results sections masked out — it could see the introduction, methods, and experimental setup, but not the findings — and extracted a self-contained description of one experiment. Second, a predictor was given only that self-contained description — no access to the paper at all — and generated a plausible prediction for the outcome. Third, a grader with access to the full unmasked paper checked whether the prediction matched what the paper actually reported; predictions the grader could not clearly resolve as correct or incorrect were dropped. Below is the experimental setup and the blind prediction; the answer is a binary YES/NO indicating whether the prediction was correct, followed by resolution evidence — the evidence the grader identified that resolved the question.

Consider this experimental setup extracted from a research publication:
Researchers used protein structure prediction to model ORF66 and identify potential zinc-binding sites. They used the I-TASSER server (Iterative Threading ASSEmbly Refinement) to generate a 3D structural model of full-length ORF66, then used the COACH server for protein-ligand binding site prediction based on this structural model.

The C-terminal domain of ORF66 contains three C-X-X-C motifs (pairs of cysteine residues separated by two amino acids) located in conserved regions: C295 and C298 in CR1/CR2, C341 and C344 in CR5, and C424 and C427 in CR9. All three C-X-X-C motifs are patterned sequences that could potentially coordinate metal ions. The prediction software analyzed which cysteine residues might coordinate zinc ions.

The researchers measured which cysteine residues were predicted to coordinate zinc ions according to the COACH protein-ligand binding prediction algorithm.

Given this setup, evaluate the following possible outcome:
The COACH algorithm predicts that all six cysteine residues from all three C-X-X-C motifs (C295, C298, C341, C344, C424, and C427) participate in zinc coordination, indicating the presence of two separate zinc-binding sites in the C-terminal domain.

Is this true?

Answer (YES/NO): NO